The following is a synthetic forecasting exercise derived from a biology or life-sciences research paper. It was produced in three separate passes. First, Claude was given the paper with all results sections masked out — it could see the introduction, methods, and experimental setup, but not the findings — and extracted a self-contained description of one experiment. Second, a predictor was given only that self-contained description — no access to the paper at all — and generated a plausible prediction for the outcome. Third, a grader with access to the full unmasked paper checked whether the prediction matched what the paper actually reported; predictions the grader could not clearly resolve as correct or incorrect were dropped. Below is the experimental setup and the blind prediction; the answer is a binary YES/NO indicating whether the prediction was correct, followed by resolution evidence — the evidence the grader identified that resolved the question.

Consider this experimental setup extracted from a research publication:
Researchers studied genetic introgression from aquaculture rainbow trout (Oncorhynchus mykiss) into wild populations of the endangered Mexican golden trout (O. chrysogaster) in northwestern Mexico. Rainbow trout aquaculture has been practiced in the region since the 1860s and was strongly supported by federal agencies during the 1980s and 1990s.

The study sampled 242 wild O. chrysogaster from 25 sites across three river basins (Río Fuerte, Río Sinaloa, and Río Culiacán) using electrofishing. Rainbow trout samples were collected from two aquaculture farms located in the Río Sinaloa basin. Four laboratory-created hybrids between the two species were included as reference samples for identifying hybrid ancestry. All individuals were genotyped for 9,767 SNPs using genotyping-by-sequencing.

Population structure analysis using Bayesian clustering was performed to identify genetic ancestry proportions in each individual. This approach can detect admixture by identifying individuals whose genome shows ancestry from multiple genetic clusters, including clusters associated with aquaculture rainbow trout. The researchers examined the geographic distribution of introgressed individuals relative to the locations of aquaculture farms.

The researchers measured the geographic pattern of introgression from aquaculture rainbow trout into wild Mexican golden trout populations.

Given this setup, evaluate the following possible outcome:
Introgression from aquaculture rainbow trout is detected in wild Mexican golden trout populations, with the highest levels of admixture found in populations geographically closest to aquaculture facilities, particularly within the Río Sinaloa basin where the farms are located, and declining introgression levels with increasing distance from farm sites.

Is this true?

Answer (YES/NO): NO